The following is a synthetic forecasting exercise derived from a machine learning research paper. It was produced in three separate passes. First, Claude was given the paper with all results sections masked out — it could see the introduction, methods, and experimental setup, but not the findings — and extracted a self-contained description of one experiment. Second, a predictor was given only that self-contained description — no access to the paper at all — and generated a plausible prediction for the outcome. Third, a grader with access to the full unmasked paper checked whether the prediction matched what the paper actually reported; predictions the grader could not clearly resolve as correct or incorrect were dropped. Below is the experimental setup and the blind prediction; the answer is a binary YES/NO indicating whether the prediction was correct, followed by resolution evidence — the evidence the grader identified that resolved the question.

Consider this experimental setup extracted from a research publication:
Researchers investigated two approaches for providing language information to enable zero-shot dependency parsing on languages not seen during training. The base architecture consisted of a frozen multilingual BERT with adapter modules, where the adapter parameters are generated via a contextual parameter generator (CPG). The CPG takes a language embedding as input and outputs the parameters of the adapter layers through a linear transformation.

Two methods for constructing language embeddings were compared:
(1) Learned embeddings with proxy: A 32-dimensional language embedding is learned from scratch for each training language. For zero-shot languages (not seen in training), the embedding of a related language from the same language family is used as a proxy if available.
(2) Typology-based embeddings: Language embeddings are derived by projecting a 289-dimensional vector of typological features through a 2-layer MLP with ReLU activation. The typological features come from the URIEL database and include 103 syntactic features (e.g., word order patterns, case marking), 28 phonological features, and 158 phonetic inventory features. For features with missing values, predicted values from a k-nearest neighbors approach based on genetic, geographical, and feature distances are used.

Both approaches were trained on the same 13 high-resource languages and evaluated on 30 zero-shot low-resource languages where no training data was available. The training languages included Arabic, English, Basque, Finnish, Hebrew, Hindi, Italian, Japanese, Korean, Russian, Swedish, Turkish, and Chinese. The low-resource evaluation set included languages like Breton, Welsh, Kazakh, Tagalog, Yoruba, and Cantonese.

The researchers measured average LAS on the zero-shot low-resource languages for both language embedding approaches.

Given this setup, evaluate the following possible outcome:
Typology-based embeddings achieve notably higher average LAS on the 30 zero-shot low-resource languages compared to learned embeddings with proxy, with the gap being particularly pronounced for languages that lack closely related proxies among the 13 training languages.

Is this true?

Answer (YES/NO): YES